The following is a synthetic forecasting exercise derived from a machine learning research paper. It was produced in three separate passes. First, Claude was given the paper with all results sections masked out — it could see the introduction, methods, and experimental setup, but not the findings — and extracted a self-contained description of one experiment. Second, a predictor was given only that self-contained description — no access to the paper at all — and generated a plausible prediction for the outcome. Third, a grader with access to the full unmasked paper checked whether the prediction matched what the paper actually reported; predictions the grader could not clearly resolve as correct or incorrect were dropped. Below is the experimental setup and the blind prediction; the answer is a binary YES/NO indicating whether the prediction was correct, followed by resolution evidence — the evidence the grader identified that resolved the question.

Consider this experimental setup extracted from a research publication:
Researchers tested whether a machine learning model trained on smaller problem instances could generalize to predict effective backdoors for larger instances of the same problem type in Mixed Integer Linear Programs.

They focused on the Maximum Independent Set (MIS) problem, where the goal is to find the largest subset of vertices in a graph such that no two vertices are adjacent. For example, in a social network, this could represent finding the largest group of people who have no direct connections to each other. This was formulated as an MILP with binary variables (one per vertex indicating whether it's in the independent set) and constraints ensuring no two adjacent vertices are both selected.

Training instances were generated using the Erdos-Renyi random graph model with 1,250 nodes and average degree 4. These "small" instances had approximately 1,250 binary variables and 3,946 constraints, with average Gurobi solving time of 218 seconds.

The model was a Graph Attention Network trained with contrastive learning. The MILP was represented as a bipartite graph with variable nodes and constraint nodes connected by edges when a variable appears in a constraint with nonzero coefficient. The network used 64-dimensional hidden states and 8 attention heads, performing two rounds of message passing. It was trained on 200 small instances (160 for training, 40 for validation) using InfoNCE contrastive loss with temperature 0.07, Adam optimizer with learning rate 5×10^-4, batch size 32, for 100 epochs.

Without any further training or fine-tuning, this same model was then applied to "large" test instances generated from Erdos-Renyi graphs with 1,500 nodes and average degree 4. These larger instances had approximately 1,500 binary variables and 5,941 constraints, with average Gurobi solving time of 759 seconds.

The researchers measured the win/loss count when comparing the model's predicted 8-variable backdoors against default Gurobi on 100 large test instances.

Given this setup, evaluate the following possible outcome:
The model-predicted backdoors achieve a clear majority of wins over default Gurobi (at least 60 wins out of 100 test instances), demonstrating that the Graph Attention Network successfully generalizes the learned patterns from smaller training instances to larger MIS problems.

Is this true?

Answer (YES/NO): YES